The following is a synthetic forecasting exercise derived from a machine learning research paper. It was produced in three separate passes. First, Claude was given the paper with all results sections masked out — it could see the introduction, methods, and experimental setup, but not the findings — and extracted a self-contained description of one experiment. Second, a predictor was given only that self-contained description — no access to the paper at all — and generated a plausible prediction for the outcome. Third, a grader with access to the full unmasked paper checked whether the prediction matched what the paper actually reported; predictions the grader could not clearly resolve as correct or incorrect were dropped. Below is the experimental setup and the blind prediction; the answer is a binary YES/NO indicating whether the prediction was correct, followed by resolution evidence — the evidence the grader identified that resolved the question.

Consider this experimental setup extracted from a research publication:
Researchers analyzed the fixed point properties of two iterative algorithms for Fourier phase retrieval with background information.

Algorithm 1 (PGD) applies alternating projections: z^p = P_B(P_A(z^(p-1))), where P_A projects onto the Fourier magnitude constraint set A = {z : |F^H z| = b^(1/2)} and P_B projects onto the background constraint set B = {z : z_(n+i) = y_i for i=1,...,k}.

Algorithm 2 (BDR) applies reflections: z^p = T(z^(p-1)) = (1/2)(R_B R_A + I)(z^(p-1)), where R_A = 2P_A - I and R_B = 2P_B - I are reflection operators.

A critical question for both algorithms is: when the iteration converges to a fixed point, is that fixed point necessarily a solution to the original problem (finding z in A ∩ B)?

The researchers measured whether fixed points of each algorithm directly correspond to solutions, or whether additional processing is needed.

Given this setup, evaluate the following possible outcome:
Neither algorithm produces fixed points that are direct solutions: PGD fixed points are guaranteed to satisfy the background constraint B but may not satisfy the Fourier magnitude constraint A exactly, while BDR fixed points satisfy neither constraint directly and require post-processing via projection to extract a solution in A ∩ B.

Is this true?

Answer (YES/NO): YES